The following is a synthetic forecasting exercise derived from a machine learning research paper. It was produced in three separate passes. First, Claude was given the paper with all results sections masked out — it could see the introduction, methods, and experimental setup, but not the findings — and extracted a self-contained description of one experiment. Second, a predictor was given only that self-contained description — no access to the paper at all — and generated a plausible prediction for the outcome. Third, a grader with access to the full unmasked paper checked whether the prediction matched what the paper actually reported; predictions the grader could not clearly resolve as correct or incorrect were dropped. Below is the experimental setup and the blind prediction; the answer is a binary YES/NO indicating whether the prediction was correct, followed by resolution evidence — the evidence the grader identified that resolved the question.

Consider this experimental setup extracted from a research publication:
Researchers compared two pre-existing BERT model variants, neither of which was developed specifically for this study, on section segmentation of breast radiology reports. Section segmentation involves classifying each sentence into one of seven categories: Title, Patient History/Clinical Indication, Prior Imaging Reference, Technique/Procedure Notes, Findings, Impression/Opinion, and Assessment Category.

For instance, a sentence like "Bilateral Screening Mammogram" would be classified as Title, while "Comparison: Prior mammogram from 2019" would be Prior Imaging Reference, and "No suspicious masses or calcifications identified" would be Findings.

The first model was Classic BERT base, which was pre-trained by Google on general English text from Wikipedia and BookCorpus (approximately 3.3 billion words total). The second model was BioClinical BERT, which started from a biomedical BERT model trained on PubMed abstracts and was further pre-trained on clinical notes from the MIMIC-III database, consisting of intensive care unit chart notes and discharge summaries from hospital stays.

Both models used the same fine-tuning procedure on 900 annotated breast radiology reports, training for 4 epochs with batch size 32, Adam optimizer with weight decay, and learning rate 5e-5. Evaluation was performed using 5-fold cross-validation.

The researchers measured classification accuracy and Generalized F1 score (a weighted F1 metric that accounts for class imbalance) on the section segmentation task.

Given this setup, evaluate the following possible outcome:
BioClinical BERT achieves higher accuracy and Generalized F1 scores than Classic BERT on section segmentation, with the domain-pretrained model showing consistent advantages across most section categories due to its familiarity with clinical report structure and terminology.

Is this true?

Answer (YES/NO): YES